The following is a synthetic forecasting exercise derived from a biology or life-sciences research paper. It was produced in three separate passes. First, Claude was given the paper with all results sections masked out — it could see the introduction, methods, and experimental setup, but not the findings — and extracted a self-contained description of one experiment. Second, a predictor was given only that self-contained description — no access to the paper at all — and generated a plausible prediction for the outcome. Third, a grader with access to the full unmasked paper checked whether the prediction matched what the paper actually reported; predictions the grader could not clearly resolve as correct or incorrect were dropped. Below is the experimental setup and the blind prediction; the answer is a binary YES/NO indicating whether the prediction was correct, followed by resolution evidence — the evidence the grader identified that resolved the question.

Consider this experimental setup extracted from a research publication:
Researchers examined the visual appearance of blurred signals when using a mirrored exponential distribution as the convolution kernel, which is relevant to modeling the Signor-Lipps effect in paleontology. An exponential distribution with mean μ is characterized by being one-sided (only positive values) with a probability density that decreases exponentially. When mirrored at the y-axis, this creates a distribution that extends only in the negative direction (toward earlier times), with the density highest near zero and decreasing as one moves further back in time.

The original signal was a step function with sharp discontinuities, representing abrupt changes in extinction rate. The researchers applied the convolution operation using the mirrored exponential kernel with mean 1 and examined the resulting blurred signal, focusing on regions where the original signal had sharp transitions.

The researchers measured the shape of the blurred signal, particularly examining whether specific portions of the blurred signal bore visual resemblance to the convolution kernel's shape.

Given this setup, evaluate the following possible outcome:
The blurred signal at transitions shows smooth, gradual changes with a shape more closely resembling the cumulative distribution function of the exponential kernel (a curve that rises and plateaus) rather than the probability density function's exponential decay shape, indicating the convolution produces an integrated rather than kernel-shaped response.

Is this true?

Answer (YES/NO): NO